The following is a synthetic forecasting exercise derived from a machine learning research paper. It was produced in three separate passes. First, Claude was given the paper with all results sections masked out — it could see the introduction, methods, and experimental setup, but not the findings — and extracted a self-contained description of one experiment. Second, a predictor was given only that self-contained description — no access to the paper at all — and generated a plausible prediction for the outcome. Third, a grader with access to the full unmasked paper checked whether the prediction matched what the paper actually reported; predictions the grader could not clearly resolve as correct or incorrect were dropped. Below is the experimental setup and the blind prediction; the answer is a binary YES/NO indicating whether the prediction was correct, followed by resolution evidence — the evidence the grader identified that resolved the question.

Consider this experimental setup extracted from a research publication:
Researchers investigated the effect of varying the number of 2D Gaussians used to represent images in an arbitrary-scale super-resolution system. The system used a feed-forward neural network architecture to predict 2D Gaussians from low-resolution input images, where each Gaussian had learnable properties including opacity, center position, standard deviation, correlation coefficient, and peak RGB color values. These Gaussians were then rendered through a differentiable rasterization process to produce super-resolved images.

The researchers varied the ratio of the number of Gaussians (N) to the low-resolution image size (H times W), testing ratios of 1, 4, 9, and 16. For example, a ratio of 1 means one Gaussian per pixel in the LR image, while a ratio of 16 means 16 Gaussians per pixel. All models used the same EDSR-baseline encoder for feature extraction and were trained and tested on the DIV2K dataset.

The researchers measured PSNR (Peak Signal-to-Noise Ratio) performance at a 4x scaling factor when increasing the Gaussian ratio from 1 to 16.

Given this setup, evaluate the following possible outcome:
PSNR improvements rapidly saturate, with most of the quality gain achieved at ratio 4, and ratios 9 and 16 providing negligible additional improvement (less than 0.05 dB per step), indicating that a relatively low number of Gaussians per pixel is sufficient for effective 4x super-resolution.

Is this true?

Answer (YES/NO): NO